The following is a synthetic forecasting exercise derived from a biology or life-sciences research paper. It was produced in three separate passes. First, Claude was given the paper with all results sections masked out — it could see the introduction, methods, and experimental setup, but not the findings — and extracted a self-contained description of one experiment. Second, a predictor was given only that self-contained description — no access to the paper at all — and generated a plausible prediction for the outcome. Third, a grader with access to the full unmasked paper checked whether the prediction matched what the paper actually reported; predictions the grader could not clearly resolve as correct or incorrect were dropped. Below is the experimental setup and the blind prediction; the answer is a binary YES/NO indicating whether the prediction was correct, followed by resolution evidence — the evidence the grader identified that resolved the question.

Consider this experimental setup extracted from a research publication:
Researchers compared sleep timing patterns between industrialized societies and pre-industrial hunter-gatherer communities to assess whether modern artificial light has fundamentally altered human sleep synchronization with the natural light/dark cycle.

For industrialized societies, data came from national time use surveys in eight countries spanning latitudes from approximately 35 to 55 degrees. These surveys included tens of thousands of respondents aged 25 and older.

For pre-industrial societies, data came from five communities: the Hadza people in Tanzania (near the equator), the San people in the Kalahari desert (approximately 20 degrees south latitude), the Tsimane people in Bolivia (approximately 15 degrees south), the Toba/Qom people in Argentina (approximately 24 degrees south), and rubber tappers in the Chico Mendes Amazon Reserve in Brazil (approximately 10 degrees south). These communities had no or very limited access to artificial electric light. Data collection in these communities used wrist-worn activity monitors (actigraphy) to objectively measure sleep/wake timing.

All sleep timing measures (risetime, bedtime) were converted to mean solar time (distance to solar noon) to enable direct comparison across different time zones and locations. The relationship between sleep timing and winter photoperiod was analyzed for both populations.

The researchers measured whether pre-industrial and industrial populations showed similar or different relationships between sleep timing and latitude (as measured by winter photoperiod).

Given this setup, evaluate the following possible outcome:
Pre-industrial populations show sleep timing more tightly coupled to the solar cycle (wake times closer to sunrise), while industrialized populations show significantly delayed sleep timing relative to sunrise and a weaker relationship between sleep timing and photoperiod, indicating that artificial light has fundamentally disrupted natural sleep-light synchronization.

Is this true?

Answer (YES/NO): NO